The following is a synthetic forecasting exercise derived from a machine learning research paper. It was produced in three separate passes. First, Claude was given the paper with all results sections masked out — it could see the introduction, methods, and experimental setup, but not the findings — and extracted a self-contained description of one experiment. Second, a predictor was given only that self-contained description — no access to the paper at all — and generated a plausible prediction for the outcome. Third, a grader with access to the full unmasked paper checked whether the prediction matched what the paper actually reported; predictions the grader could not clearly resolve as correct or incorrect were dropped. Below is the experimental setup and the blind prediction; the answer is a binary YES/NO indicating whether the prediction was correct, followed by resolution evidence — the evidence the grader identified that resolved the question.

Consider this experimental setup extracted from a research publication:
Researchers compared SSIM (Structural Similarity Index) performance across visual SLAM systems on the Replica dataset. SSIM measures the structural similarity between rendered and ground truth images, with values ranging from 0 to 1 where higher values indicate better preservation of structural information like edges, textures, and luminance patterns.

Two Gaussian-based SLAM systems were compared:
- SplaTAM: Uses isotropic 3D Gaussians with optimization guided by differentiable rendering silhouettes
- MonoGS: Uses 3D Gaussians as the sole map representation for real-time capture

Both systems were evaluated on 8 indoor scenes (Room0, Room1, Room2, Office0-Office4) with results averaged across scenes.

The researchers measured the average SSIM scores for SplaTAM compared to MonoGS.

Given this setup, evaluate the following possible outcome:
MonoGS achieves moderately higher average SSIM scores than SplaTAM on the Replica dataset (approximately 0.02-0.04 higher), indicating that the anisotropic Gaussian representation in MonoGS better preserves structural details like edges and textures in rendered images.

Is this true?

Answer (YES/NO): NO